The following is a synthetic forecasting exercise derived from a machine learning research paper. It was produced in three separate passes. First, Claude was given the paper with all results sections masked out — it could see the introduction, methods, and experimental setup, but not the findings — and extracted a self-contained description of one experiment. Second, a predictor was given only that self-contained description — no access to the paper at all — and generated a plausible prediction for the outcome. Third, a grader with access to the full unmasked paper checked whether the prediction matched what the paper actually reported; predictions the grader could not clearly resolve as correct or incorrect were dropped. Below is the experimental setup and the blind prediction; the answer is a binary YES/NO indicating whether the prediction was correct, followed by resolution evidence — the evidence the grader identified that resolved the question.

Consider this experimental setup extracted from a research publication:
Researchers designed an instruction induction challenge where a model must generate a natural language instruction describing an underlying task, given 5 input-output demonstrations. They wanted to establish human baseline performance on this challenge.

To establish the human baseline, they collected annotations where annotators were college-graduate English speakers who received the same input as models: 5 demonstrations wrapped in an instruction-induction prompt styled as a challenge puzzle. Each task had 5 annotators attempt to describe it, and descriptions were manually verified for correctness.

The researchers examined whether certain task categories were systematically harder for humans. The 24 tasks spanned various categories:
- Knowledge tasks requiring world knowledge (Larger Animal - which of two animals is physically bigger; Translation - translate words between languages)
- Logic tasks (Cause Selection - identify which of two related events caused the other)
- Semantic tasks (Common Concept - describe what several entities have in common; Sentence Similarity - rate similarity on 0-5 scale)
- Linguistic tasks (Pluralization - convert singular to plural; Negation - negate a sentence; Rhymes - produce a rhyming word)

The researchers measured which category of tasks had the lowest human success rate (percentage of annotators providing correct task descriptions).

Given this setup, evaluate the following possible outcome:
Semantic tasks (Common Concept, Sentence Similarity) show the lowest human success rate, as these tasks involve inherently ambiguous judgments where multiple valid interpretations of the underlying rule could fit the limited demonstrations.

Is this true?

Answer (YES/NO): NO